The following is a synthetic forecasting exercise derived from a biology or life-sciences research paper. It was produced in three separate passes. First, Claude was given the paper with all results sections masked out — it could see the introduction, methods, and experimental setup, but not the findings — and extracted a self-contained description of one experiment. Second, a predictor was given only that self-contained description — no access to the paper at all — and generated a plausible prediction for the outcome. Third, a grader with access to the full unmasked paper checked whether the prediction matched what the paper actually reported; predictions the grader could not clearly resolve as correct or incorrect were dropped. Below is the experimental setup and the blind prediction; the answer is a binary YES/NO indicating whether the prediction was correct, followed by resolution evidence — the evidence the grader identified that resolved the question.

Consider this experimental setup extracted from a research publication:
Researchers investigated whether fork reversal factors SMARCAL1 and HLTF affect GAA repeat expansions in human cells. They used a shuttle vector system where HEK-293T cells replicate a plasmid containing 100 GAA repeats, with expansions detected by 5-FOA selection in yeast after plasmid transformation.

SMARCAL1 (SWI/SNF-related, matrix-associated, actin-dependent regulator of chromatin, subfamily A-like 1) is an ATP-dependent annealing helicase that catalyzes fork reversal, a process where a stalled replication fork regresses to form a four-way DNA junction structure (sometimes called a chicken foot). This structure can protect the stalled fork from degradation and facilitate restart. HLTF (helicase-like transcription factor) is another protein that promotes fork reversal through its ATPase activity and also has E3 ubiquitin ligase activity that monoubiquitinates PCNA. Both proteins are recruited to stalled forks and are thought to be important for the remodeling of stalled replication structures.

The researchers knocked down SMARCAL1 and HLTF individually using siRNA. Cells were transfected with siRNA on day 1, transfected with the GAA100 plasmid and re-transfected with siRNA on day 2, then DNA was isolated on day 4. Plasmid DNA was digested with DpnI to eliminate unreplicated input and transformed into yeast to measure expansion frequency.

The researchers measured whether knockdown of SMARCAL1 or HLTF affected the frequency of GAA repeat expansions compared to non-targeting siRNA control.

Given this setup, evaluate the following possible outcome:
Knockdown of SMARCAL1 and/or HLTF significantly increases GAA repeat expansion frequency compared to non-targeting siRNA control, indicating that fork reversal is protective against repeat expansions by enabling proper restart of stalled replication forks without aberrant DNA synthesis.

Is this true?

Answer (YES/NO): NO